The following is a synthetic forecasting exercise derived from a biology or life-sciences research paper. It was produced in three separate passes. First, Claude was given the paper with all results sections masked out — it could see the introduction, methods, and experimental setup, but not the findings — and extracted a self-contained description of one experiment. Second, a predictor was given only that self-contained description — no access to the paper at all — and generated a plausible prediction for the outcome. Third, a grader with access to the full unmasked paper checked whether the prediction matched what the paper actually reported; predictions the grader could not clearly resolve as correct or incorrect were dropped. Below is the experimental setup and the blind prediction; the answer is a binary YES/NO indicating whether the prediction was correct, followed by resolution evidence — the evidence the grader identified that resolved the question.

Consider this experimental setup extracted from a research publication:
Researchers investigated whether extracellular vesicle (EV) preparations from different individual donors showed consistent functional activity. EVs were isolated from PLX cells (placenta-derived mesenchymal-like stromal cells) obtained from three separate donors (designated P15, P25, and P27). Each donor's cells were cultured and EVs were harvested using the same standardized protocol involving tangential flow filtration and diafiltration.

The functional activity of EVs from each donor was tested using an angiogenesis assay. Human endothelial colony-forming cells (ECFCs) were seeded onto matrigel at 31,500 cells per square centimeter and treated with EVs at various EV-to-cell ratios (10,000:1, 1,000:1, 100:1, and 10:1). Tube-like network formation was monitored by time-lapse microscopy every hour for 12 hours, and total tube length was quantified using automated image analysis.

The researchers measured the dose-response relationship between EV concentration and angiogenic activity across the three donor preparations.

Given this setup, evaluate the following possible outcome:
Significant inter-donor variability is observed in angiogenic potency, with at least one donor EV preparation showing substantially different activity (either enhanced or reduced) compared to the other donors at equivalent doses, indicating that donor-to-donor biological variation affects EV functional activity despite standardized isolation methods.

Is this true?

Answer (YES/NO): NO